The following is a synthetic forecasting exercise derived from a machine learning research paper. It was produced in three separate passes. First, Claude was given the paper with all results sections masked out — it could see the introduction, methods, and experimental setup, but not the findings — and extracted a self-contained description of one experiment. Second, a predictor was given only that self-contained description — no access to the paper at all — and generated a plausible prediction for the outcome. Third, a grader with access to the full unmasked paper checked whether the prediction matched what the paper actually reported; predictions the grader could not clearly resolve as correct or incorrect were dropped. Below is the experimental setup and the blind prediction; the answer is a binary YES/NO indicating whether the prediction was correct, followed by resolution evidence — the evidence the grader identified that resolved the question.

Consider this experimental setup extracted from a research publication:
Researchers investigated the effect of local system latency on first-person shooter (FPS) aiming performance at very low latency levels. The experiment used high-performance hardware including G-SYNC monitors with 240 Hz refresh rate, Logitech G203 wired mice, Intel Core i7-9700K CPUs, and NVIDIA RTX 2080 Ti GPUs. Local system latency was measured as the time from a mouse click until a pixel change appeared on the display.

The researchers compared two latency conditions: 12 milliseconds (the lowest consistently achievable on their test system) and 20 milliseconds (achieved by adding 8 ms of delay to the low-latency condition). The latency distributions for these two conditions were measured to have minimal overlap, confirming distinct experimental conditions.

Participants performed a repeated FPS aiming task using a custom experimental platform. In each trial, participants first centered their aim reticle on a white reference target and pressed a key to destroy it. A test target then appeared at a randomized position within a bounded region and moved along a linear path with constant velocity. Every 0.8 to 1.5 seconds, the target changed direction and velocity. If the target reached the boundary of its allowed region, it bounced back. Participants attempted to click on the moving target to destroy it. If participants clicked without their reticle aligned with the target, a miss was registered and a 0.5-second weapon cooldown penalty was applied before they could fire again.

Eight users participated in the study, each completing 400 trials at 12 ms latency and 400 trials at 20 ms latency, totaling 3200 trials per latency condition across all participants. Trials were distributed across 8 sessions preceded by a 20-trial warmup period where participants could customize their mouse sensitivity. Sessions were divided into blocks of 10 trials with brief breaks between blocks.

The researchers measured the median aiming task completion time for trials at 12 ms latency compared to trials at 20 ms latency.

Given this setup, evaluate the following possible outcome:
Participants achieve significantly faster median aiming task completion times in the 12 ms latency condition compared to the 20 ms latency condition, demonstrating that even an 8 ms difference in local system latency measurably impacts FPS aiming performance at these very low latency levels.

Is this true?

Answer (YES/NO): YES